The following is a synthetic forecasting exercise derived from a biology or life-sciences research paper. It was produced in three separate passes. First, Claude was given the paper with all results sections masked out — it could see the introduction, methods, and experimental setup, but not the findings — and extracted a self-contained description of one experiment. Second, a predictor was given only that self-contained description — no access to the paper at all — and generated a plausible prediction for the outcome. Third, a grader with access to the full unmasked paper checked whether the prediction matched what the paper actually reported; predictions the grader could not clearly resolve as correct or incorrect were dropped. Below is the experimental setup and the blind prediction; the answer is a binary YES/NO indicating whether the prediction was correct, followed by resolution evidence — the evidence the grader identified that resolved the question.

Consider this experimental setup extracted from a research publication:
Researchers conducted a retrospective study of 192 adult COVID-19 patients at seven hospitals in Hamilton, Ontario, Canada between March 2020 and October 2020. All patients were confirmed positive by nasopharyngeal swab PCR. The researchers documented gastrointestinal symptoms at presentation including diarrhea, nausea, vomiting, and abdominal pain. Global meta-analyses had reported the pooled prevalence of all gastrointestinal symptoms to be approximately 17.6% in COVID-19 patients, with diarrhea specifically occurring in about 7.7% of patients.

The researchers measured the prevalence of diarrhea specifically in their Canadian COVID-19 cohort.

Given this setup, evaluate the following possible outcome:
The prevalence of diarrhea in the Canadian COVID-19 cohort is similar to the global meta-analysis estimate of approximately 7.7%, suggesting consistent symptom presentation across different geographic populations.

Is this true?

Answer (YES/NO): NO